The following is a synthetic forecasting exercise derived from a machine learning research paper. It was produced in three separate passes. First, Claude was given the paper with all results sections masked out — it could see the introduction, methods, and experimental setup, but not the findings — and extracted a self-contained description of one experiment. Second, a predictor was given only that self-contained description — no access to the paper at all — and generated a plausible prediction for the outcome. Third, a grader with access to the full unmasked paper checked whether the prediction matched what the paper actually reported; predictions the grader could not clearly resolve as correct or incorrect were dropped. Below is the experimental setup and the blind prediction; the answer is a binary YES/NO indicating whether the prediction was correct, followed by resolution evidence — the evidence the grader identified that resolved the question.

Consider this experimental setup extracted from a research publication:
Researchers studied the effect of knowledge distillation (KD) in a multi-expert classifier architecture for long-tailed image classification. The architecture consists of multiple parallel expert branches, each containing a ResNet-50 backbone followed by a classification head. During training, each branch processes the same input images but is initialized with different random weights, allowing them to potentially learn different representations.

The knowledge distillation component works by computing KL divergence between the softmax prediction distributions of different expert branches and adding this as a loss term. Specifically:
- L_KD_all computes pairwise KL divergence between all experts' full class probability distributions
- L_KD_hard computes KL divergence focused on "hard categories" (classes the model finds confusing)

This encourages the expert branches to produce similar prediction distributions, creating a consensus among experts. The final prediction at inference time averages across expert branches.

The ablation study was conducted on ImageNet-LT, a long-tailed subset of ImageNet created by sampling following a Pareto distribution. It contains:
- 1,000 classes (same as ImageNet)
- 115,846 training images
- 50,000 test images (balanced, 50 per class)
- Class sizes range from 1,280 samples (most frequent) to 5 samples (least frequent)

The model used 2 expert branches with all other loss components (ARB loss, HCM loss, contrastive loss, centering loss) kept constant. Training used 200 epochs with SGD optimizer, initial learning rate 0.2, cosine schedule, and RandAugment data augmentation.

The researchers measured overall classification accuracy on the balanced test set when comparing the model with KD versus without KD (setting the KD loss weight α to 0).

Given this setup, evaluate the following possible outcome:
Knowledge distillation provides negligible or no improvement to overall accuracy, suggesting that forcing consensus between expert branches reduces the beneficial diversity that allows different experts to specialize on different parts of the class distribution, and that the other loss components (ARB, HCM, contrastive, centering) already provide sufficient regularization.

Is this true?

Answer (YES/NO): NO